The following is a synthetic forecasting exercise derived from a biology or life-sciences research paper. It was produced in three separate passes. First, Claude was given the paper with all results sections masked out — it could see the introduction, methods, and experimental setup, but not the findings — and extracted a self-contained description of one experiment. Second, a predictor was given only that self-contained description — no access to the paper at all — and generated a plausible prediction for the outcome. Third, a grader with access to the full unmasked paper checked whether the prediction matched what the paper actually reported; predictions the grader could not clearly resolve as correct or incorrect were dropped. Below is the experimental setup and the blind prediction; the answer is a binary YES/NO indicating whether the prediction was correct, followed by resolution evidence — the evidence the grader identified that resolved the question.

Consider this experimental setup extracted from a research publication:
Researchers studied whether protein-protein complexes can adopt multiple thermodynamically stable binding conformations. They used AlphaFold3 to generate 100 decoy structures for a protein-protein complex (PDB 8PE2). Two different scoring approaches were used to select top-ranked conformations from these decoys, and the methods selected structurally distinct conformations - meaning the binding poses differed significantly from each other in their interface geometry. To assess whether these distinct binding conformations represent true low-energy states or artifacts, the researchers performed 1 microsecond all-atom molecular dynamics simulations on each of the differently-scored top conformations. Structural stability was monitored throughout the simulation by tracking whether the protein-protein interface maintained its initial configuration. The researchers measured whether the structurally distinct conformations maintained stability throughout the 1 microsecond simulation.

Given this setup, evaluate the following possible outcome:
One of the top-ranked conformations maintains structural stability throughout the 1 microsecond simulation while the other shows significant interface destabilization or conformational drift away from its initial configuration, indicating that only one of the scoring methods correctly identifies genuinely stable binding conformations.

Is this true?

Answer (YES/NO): NO